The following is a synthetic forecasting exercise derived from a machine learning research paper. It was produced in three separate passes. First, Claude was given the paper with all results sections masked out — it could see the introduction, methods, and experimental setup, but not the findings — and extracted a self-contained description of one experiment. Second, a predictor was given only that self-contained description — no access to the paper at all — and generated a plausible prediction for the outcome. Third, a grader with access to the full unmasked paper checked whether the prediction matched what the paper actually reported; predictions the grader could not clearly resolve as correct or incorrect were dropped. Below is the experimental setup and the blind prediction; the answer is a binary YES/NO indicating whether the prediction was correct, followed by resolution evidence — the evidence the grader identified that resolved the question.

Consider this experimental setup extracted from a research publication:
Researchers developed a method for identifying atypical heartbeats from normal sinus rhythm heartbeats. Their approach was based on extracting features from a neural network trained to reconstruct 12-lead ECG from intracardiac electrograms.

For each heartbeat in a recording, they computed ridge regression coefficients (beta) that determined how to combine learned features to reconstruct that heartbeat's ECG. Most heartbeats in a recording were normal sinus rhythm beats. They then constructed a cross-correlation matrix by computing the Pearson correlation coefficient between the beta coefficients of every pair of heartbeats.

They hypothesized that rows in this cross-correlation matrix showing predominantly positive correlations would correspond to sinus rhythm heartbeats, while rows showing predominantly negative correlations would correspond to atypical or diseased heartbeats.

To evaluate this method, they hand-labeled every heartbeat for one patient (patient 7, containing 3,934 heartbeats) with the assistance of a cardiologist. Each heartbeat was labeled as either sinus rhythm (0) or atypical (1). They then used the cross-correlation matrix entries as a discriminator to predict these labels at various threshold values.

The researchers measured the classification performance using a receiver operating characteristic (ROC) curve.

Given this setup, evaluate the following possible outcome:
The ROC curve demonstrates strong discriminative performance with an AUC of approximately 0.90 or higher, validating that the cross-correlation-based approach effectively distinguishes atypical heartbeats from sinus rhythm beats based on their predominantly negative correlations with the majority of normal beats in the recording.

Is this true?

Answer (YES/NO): YES